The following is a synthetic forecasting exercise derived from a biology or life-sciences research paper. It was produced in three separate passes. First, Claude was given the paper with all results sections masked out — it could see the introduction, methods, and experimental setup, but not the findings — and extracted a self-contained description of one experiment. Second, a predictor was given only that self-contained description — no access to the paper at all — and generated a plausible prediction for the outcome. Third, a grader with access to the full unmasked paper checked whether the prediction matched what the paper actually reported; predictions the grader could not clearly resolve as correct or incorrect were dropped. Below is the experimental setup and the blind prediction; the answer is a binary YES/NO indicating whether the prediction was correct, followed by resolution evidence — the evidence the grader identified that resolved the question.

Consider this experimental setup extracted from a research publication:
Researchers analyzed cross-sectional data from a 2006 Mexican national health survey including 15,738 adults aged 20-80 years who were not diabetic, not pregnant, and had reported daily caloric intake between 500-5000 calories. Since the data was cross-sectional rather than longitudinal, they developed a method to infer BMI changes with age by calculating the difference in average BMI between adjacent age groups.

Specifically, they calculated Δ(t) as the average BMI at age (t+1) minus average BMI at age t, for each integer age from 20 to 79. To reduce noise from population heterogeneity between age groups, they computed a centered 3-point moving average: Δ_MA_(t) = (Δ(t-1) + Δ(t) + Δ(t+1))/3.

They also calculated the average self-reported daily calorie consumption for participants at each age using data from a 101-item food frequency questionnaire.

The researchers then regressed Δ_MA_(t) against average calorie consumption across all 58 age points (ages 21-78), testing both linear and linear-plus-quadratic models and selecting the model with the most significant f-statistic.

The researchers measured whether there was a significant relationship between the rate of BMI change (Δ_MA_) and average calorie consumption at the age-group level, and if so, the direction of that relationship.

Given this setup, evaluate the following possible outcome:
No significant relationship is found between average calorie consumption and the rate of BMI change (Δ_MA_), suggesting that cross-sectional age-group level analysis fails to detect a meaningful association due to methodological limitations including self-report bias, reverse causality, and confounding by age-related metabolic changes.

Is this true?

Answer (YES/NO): NO